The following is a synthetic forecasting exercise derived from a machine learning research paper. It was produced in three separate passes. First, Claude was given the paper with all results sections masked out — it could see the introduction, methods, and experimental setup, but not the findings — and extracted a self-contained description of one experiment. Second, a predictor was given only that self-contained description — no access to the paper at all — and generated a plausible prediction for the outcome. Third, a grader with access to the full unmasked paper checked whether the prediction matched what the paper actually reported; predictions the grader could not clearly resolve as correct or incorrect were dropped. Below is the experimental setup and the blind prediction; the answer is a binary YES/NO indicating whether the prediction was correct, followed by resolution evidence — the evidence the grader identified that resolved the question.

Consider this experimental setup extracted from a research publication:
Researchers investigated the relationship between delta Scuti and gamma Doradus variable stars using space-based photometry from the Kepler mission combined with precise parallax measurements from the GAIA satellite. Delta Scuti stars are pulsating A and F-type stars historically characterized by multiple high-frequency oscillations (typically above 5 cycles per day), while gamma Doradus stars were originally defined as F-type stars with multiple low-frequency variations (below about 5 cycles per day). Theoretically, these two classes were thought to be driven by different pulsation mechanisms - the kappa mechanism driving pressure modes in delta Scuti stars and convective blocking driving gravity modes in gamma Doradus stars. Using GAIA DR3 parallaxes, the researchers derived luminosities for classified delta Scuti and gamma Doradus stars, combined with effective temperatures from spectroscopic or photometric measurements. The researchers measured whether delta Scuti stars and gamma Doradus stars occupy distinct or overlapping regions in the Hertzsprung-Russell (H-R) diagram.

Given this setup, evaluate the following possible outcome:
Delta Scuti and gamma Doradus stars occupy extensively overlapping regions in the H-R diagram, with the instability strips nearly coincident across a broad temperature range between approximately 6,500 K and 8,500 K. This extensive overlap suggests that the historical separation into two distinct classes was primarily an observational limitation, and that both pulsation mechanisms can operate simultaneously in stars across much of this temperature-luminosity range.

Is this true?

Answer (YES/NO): YES